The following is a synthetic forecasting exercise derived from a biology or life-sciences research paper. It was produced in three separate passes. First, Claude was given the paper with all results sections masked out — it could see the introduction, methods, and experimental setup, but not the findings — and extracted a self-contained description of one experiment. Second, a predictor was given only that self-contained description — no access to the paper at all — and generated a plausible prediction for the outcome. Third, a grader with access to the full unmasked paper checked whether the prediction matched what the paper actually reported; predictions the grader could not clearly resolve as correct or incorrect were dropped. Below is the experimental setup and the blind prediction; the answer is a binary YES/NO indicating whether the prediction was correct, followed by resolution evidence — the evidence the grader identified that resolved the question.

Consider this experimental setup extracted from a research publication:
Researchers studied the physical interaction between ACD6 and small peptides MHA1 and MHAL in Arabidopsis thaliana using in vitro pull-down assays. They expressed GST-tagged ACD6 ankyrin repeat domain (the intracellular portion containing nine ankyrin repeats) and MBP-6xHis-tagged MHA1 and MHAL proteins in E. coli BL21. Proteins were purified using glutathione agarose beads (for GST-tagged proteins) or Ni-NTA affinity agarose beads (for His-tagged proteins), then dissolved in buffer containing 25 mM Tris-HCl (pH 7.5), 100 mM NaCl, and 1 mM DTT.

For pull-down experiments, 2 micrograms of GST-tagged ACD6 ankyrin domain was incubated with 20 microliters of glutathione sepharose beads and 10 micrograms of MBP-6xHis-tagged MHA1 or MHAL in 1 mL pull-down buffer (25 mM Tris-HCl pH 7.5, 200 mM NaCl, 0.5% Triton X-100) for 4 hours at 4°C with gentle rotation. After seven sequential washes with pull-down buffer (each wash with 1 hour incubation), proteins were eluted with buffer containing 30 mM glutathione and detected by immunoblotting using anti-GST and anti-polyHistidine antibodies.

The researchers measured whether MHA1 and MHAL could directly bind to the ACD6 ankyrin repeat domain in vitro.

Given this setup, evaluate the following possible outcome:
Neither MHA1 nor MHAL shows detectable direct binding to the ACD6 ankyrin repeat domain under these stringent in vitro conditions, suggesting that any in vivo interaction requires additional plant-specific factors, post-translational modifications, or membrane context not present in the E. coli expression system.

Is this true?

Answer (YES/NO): NO